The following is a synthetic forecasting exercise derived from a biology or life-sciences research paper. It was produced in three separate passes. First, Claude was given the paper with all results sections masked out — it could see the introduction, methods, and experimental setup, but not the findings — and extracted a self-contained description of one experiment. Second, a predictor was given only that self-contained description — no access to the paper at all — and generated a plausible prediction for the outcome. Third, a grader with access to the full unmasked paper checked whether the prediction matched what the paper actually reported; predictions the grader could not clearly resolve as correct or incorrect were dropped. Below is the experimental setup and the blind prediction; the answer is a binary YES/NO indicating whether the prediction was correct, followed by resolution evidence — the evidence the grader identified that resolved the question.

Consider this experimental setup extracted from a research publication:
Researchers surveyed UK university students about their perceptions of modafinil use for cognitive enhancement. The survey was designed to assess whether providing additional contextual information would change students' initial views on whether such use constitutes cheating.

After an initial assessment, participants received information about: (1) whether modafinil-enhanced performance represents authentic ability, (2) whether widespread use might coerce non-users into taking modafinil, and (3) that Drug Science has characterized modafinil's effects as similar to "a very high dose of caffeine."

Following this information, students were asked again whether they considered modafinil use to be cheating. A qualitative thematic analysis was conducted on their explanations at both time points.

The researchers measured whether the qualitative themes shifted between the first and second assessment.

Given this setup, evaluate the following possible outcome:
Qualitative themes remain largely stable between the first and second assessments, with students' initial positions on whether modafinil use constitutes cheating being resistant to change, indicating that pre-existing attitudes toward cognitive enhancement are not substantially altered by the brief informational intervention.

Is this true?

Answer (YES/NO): YES